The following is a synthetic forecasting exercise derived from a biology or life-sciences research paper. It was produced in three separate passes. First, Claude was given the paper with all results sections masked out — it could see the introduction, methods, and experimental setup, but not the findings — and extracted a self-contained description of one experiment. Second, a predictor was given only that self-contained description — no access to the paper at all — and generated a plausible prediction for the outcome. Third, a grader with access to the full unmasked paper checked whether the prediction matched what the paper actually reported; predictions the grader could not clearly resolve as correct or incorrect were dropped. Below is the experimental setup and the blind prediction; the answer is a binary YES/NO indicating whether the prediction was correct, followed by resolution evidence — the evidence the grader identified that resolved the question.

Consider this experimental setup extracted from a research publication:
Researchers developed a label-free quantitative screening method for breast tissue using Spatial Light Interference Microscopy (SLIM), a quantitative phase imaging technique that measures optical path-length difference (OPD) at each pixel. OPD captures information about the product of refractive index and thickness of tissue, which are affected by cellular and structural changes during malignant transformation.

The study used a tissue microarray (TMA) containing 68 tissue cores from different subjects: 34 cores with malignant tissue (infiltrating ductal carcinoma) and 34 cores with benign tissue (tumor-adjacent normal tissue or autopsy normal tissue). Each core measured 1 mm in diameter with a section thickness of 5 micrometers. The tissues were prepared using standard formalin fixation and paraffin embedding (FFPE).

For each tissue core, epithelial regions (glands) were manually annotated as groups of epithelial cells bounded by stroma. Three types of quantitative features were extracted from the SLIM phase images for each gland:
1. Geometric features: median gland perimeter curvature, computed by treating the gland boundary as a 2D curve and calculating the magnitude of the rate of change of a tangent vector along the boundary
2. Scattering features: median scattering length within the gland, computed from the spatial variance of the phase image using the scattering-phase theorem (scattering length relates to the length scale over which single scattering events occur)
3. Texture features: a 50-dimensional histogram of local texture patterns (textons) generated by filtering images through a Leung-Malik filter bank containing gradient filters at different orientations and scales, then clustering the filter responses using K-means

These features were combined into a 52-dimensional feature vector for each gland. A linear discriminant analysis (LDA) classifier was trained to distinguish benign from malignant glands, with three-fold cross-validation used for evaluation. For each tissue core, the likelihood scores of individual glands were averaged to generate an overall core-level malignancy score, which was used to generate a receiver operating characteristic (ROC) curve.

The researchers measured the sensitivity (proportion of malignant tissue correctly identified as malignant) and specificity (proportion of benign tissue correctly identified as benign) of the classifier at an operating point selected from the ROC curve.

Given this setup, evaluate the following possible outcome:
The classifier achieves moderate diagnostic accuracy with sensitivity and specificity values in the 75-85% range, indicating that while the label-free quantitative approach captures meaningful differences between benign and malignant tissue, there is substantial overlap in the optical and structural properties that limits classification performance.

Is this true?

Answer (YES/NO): NO